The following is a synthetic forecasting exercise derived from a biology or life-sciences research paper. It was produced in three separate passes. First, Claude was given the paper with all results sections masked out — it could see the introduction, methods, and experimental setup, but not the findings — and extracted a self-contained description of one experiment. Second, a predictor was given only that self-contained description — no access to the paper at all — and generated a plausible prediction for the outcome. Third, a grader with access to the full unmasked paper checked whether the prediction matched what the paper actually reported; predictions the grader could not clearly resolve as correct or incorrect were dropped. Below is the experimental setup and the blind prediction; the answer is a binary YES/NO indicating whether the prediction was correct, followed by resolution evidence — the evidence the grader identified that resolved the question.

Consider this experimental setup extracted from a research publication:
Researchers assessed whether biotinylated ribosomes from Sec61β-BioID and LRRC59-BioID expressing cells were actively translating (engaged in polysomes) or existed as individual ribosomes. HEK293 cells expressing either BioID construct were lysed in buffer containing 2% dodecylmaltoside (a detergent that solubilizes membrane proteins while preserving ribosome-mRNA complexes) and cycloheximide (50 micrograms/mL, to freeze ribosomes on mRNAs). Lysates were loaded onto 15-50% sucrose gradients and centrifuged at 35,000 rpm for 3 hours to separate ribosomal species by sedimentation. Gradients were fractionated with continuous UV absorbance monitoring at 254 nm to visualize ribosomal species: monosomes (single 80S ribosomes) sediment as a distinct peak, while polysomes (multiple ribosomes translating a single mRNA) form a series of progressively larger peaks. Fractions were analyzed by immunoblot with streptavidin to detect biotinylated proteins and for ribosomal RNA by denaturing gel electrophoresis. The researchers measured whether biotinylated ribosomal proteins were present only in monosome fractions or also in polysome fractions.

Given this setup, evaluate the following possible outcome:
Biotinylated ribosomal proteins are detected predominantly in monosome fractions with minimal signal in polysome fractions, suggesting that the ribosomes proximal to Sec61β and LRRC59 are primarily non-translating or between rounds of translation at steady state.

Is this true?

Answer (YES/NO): NO